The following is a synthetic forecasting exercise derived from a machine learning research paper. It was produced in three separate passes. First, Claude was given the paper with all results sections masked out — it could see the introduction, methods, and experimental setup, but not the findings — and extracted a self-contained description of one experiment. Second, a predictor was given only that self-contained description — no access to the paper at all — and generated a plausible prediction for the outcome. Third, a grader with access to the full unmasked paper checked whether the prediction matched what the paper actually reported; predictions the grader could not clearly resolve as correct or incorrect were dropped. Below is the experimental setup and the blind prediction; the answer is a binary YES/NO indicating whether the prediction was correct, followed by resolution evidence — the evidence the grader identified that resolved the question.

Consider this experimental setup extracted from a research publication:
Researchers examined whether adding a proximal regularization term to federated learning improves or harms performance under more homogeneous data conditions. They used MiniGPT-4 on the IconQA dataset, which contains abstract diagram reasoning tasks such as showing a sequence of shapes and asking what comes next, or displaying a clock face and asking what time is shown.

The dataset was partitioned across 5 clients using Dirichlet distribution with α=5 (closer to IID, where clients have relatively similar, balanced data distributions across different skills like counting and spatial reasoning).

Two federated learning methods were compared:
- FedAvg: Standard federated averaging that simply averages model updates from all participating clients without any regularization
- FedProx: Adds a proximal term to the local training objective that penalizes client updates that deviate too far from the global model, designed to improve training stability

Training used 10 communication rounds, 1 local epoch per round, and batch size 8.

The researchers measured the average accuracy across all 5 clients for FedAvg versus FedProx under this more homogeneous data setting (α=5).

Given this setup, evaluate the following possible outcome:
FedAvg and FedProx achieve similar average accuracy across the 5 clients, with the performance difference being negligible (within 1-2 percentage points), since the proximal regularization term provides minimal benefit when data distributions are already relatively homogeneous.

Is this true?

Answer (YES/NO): NO